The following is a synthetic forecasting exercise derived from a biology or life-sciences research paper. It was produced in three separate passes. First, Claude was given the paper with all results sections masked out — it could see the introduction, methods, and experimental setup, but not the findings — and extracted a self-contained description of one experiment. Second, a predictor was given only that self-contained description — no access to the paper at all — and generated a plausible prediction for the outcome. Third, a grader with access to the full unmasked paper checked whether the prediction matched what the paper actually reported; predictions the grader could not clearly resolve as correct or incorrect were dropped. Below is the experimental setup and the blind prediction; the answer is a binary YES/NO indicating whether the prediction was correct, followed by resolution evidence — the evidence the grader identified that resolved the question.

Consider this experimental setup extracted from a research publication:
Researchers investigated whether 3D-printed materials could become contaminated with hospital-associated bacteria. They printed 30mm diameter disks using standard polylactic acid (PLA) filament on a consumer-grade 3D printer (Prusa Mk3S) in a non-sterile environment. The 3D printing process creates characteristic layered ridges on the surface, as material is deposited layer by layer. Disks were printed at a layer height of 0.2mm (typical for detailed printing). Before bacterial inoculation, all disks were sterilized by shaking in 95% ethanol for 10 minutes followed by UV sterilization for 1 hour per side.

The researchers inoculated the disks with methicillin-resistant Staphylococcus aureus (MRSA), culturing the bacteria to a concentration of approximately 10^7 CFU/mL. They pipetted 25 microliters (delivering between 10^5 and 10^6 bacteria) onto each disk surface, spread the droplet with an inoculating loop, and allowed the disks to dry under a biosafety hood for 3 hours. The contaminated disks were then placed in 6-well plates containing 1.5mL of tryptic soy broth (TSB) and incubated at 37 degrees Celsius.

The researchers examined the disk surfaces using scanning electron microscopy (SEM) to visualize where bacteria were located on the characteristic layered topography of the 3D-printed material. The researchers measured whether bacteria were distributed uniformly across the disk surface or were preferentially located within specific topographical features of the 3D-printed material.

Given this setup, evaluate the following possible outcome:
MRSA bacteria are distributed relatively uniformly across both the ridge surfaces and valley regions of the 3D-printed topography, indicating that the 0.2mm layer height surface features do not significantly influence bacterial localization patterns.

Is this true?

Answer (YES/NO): NO